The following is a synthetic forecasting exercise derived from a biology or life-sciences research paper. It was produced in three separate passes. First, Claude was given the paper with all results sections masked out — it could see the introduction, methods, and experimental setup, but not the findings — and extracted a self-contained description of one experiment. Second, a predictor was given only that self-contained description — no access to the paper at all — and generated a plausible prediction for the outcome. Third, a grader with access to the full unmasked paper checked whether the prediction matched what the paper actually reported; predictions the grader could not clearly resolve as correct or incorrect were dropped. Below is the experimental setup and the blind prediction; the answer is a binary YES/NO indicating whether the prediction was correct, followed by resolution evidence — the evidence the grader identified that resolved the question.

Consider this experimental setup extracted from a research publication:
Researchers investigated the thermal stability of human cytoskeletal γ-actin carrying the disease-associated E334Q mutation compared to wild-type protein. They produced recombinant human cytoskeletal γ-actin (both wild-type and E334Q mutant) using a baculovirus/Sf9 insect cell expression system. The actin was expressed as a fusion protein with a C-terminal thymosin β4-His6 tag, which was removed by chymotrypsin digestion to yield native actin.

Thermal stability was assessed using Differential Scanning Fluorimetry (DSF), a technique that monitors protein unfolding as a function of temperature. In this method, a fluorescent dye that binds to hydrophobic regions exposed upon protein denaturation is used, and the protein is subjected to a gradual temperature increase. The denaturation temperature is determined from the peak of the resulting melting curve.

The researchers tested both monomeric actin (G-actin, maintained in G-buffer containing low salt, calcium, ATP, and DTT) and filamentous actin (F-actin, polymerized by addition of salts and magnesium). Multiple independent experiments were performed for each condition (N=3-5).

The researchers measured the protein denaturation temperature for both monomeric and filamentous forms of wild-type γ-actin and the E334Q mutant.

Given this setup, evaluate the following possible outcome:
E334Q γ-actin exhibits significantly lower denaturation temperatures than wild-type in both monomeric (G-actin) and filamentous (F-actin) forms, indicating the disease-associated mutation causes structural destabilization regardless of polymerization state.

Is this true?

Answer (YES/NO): NO